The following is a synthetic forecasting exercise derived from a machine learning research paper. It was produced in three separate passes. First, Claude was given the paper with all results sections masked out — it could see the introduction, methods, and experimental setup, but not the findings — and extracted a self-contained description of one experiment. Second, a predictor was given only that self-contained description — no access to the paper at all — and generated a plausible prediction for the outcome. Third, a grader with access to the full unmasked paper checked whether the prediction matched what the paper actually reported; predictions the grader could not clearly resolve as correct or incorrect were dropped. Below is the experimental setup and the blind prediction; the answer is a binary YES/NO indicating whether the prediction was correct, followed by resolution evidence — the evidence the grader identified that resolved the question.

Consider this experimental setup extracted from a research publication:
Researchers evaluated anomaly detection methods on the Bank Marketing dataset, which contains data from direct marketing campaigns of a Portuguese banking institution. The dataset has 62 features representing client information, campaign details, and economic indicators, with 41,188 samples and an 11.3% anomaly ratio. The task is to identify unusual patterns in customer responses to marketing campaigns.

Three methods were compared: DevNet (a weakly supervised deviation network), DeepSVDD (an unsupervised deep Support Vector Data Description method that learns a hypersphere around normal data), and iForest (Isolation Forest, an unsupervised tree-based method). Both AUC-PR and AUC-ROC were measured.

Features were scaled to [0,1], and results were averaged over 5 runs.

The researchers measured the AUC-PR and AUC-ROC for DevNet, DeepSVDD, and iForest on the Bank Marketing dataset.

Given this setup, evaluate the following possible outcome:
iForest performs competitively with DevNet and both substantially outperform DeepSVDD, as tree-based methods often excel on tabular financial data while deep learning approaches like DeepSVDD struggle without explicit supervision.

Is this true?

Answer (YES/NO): YES